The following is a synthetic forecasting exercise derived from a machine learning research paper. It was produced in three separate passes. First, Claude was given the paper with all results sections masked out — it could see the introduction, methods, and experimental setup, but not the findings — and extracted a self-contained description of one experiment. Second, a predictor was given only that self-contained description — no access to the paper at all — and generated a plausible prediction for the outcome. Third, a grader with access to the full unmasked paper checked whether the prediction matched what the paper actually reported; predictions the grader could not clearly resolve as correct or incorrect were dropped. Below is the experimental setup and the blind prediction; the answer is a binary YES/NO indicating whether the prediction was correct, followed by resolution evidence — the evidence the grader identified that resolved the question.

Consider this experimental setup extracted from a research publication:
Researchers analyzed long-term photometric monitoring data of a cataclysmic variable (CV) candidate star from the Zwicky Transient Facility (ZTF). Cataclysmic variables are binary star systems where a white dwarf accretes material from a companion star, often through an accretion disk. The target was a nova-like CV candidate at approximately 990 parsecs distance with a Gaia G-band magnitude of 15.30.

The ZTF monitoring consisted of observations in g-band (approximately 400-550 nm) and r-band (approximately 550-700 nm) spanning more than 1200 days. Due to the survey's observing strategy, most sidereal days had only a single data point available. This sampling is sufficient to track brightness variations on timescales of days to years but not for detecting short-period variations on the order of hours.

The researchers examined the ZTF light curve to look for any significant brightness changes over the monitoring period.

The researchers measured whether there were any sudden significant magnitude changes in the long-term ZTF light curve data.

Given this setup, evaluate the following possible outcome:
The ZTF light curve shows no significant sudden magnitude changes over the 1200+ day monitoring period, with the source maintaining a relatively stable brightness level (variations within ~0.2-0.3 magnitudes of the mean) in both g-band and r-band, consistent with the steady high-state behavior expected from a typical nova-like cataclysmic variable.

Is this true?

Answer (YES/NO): NO